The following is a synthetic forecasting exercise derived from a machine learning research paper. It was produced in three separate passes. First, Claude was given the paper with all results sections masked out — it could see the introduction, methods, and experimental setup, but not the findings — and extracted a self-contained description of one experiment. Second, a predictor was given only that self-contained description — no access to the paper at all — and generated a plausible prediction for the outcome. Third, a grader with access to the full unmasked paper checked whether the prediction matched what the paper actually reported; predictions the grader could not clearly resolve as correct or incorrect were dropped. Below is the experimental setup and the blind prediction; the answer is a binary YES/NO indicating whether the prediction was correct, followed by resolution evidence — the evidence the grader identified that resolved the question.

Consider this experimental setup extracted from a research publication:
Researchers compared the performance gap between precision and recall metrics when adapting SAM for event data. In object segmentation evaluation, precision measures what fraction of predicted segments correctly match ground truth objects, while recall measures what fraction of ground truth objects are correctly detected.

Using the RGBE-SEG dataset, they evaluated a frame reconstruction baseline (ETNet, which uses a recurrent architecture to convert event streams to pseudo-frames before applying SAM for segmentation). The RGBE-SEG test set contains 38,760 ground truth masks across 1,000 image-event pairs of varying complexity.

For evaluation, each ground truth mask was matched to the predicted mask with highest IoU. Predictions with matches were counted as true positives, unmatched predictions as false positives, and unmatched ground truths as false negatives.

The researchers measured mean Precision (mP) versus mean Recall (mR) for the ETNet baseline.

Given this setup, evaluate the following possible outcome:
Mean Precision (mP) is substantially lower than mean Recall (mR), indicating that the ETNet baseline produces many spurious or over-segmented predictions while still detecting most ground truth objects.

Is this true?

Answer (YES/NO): NO